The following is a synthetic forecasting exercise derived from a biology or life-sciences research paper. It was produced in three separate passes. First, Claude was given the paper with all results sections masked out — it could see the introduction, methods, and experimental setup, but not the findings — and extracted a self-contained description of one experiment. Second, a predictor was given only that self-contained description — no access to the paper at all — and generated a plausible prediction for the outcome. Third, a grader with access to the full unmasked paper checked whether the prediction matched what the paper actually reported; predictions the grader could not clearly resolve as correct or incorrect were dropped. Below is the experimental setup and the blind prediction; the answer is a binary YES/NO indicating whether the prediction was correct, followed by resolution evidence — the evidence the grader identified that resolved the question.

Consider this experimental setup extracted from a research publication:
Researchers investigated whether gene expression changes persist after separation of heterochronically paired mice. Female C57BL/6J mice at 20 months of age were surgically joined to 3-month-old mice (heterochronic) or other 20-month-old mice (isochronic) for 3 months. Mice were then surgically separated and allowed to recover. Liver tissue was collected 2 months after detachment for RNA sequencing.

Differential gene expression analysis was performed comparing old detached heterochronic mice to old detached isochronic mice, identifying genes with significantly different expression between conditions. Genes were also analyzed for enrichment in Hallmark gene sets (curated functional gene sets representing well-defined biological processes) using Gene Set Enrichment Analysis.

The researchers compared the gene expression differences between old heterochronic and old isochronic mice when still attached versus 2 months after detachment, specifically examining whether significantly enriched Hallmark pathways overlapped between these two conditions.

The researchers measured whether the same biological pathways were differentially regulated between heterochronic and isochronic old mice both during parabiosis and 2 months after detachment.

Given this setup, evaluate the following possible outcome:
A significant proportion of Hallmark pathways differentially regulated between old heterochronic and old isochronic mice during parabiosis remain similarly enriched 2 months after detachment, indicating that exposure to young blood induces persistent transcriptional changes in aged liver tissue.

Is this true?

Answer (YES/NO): YES